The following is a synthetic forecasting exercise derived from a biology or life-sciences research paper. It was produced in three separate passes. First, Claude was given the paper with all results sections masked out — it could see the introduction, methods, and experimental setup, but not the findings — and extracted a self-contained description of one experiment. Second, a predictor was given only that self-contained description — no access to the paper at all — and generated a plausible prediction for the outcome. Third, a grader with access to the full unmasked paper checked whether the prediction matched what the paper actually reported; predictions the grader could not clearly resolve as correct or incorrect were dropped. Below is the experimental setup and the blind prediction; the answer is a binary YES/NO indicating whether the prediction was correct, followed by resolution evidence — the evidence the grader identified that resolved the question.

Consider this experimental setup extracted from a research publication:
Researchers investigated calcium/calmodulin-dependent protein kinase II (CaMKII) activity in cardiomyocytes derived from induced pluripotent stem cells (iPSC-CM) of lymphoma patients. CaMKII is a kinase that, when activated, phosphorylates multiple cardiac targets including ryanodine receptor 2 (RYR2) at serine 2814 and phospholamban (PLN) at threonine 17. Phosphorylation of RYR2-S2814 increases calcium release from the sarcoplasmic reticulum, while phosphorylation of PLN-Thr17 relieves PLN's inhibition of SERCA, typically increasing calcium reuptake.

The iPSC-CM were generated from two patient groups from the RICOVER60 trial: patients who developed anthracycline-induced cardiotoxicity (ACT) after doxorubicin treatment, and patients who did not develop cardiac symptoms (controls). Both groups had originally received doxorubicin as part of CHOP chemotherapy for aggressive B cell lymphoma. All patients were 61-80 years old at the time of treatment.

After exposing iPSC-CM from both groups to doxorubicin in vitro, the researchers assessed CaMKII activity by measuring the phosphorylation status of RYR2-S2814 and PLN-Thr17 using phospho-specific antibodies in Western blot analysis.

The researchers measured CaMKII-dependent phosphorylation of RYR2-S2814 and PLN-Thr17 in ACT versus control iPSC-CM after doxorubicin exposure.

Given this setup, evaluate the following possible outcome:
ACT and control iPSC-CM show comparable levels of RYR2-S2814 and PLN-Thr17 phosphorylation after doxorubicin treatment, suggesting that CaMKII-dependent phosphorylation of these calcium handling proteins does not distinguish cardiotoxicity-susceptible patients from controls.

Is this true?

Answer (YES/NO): NO